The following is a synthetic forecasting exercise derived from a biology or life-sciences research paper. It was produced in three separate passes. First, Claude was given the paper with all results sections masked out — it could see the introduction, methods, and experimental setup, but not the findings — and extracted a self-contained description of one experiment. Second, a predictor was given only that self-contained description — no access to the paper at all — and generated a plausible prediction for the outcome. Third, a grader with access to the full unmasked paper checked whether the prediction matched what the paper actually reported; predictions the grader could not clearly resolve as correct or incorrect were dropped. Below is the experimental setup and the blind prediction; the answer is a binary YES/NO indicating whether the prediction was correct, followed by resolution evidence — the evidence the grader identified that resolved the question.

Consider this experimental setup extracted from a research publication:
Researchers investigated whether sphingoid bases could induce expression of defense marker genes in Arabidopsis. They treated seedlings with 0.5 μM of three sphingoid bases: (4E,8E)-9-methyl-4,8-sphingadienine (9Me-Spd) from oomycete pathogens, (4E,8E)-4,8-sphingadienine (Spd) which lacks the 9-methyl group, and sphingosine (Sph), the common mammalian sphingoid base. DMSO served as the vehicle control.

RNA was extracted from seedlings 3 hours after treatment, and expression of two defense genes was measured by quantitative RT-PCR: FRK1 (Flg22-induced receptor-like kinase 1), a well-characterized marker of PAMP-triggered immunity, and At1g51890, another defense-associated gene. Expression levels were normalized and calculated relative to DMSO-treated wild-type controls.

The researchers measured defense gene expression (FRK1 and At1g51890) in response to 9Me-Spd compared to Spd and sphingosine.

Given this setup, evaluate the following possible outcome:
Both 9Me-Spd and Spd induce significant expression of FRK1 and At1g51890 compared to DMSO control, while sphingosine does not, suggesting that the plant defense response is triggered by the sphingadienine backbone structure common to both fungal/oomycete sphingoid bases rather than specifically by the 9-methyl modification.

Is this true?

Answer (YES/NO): NO